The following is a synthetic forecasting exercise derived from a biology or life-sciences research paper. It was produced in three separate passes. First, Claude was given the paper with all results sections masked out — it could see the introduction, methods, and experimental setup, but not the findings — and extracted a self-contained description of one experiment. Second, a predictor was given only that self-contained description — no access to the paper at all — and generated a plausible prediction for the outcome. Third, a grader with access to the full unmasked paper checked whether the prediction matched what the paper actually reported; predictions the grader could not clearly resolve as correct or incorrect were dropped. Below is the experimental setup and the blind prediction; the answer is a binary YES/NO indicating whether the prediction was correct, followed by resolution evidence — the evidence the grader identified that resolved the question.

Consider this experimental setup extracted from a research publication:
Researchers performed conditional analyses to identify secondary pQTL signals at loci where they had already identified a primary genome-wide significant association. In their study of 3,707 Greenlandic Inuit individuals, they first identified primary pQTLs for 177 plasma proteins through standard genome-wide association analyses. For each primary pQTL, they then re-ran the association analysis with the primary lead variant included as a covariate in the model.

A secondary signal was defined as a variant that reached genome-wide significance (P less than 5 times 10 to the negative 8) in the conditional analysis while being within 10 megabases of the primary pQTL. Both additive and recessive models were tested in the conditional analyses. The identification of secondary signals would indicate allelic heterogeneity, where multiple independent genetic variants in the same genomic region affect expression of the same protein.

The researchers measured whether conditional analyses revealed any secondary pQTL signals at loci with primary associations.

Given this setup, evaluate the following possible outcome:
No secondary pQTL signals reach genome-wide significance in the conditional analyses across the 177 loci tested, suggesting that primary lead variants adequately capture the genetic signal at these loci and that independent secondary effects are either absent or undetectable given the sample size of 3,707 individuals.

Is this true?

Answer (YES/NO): NO